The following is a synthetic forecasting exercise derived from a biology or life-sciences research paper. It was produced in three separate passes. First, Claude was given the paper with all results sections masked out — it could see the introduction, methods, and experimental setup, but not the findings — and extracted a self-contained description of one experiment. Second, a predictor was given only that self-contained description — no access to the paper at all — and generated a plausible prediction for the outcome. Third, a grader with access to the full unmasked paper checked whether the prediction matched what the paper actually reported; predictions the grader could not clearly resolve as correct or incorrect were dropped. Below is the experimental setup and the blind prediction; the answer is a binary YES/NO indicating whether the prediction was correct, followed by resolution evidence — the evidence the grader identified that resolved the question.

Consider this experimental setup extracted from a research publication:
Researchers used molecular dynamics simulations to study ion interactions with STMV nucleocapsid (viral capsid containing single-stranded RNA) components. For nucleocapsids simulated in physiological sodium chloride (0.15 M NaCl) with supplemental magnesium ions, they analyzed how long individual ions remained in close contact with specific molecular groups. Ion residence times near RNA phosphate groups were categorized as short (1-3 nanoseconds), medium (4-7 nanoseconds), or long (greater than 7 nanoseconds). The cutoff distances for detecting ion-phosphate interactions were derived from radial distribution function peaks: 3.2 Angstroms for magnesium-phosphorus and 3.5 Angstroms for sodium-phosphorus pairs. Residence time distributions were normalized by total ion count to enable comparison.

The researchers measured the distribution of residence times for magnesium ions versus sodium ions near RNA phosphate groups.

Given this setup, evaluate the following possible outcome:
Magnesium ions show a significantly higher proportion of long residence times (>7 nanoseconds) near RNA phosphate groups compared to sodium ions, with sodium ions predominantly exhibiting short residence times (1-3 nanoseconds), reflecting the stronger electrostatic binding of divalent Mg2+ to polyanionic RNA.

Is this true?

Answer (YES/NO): YES